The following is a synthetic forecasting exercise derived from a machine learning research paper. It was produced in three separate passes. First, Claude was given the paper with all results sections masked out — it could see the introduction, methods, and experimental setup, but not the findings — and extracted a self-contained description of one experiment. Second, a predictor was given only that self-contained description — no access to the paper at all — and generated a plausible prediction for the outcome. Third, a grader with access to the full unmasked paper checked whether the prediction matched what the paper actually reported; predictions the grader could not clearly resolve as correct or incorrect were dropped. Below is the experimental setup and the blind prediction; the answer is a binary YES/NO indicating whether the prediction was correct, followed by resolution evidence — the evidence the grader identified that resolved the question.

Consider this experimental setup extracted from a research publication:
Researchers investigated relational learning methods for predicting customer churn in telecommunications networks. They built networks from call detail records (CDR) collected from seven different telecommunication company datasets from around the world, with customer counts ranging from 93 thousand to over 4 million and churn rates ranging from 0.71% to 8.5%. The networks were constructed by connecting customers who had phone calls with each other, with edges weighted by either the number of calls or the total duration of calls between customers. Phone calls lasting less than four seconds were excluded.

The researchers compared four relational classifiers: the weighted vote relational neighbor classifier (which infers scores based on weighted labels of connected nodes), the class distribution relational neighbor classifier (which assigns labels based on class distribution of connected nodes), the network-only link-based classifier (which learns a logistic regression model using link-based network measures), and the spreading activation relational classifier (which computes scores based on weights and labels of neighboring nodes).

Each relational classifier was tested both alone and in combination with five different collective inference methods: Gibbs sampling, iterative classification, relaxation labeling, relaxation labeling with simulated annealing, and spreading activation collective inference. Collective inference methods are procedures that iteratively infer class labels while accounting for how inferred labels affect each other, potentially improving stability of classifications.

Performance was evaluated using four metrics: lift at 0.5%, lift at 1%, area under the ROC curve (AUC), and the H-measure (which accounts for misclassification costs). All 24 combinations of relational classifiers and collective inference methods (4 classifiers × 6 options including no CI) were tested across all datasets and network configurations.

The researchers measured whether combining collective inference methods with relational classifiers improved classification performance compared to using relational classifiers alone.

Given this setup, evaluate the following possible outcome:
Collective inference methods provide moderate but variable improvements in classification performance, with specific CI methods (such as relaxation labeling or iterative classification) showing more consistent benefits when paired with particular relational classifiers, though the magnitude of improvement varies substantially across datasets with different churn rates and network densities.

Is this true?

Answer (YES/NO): NO